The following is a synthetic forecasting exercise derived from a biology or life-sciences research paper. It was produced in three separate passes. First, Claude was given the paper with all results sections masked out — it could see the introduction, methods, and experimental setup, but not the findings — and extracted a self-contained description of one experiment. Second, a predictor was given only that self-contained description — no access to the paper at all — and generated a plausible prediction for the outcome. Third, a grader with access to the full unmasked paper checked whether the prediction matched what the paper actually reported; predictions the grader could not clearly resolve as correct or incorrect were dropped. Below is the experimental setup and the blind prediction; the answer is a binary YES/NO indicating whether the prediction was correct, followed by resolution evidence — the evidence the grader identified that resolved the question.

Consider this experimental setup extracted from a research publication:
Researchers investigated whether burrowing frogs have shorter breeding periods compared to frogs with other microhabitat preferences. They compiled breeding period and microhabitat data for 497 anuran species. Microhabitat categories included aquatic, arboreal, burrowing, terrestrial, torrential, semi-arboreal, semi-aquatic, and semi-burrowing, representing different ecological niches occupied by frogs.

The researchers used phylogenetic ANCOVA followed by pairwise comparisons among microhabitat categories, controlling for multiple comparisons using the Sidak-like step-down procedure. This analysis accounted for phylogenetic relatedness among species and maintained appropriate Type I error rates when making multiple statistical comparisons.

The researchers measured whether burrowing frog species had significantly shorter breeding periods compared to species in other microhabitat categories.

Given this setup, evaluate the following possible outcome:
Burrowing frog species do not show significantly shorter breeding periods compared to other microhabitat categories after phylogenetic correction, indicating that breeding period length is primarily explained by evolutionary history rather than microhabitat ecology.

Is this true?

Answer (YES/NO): NO